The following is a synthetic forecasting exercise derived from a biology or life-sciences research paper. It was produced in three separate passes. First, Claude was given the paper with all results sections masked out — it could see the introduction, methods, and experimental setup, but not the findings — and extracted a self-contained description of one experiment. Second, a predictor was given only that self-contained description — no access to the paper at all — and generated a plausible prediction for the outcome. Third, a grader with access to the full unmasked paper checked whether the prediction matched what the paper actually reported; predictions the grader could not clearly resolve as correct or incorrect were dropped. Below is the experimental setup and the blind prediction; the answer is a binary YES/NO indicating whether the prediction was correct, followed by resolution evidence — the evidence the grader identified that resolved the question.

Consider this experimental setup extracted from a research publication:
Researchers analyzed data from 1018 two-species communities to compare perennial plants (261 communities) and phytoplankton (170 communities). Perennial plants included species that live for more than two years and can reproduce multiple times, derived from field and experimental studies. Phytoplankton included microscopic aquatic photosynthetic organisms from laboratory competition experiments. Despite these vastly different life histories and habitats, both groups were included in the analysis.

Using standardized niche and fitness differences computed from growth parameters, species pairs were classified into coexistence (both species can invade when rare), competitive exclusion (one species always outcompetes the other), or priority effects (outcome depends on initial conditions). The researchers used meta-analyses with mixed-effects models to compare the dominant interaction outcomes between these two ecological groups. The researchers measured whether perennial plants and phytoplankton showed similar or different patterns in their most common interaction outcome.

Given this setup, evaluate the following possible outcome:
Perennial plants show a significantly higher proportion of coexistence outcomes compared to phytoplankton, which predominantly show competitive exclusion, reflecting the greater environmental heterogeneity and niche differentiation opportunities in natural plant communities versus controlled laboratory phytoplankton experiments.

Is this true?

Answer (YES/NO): NO